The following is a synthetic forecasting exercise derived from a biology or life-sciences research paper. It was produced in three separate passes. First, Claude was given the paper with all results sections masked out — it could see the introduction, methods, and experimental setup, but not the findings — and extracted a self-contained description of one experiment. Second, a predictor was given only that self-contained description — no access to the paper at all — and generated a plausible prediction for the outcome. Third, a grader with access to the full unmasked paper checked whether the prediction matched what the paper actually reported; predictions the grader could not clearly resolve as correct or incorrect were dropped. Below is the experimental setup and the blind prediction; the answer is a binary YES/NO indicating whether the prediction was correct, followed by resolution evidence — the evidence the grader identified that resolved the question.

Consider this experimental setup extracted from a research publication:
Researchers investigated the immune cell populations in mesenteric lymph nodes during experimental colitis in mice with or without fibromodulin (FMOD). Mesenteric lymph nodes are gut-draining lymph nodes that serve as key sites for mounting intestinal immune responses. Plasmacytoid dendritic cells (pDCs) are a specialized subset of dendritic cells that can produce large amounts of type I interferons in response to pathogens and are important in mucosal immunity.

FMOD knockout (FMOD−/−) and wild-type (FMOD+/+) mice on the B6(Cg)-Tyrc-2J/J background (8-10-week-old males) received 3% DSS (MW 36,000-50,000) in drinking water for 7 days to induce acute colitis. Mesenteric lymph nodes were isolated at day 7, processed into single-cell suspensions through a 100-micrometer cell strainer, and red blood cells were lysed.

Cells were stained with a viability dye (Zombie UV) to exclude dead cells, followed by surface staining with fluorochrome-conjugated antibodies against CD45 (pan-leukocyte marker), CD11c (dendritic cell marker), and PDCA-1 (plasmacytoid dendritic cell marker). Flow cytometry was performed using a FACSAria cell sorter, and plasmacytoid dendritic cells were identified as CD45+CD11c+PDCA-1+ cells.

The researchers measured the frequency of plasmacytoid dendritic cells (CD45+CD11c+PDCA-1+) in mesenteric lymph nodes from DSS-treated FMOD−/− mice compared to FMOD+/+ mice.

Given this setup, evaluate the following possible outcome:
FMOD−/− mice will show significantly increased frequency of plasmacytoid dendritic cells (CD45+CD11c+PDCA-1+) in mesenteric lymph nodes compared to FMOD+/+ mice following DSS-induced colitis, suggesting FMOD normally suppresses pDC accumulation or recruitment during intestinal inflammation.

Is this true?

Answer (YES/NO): YES